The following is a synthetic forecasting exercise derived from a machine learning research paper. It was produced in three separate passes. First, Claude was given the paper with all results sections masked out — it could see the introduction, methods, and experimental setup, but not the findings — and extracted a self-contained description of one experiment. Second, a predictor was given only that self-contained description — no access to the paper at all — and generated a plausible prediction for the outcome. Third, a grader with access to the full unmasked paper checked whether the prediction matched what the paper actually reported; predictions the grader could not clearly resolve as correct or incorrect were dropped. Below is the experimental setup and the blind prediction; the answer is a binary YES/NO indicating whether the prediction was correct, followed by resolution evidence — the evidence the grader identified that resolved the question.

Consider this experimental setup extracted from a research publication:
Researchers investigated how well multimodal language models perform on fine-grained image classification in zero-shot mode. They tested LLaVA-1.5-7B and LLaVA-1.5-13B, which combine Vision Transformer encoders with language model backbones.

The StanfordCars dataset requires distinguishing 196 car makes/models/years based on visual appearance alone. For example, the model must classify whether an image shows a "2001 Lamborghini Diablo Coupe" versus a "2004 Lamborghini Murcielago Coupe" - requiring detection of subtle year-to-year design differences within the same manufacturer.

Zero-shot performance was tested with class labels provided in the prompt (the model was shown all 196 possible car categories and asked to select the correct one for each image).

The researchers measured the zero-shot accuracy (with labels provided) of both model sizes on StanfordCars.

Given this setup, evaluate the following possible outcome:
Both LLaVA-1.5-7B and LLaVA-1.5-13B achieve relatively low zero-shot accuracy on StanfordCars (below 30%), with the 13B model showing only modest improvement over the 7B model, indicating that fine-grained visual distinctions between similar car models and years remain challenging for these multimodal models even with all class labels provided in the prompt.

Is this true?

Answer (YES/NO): NO